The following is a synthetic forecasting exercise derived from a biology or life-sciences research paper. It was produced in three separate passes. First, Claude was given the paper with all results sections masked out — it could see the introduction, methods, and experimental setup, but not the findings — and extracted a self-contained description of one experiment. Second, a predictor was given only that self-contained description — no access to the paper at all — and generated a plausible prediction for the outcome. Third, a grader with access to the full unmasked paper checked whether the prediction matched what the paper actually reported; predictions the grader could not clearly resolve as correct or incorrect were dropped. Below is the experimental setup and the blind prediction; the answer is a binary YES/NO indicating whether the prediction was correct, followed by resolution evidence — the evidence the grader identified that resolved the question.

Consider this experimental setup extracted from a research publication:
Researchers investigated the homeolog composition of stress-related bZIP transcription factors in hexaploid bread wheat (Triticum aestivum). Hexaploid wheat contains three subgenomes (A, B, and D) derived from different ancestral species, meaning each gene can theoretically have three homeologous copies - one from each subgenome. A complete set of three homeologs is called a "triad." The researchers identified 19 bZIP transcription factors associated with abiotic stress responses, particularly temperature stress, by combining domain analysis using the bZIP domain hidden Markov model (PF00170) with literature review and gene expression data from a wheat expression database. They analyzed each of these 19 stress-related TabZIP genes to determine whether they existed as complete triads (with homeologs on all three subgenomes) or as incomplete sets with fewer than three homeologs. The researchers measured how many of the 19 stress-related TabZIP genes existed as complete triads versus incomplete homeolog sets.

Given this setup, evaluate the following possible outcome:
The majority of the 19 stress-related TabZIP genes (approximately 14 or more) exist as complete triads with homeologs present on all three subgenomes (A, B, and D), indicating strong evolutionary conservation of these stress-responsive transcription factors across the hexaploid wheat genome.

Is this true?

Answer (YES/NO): YES